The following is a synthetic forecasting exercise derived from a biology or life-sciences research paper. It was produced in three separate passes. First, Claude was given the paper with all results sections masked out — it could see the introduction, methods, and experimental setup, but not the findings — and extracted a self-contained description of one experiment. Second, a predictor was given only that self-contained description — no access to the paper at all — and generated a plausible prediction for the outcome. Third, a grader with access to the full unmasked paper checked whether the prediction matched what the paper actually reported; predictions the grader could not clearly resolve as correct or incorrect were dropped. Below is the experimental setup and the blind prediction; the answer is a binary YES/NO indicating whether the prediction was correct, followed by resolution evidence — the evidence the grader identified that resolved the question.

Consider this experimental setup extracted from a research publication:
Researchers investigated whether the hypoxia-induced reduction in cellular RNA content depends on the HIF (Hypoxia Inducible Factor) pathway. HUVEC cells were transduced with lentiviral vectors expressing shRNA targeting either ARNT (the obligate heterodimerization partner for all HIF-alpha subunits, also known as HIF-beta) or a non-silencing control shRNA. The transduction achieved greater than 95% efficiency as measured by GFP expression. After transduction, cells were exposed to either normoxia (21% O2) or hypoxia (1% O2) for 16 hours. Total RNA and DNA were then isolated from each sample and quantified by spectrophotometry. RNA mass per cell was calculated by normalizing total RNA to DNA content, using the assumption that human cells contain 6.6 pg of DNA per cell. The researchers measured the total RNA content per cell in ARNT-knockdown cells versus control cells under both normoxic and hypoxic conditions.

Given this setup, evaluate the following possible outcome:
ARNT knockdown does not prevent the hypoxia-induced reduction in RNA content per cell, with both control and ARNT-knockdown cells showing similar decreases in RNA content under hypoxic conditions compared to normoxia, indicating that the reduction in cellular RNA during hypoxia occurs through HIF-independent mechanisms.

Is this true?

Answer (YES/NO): NO